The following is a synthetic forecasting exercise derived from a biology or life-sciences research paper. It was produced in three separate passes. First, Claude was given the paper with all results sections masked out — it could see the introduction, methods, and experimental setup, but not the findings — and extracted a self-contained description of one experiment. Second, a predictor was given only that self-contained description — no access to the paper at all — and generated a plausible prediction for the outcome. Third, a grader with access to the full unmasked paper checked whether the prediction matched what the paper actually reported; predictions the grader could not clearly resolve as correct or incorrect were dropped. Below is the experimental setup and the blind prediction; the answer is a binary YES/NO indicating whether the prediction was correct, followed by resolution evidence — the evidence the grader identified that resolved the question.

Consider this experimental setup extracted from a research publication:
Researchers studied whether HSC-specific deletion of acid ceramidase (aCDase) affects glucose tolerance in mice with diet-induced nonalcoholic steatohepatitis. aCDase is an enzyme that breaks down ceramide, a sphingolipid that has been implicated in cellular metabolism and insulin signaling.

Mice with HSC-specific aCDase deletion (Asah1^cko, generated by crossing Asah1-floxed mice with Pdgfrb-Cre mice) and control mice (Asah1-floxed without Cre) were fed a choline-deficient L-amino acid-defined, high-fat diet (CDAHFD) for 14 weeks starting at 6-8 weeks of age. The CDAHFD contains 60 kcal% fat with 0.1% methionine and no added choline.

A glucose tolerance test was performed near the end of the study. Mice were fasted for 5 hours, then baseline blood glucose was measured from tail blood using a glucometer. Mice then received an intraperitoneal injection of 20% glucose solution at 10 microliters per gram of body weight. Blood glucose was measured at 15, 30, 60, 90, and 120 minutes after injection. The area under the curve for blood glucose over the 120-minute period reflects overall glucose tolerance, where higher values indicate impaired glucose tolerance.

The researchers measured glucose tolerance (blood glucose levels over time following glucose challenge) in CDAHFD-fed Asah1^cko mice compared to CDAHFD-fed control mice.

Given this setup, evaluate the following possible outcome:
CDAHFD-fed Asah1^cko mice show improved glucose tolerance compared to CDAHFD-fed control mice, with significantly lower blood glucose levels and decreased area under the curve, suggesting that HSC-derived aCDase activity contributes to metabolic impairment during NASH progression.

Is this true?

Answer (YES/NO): NO